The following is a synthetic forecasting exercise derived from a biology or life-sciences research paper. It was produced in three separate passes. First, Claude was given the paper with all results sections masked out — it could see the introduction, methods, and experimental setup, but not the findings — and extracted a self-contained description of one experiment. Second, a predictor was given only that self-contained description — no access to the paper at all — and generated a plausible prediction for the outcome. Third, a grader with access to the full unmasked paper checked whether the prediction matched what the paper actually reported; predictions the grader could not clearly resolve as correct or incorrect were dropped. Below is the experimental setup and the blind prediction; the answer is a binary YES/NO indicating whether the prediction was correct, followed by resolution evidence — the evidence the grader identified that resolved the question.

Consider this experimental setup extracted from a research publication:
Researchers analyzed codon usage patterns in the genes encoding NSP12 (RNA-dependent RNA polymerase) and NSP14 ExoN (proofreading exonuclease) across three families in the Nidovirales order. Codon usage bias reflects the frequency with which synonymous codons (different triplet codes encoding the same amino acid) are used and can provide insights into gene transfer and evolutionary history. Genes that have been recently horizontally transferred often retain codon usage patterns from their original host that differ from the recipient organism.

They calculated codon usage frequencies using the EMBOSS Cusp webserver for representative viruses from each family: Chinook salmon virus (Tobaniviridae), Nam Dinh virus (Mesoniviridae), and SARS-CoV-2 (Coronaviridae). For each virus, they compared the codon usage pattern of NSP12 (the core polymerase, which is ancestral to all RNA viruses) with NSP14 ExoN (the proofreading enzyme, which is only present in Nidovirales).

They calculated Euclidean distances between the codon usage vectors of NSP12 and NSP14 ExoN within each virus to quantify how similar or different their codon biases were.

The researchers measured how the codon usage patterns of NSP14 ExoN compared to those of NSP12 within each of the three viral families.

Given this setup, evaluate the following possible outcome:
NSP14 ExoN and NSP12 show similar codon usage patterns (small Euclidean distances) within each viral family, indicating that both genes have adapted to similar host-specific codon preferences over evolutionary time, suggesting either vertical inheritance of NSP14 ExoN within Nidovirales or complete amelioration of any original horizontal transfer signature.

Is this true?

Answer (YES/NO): NO